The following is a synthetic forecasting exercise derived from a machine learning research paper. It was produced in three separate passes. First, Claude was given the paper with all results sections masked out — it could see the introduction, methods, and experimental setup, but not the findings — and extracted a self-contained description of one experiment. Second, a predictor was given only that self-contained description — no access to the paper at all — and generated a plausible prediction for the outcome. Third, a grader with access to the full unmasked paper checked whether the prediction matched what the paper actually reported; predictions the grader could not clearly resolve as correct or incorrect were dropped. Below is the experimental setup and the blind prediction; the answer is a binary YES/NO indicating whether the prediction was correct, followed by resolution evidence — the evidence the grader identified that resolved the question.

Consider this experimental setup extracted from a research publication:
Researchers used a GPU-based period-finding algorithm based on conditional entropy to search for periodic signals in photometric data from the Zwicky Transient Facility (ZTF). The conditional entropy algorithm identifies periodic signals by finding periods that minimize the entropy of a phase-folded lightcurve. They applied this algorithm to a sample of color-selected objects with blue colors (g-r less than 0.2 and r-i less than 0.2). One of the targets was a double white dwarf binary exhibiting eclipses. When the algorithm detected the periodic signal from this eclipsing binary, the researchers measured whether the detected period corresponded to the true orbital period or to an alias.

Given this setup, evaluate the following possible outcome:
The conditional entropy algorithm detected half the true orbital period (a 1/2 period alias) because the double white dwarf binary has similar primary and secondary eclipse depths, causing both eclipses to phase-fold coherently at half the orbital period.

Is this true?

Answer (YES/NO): YES